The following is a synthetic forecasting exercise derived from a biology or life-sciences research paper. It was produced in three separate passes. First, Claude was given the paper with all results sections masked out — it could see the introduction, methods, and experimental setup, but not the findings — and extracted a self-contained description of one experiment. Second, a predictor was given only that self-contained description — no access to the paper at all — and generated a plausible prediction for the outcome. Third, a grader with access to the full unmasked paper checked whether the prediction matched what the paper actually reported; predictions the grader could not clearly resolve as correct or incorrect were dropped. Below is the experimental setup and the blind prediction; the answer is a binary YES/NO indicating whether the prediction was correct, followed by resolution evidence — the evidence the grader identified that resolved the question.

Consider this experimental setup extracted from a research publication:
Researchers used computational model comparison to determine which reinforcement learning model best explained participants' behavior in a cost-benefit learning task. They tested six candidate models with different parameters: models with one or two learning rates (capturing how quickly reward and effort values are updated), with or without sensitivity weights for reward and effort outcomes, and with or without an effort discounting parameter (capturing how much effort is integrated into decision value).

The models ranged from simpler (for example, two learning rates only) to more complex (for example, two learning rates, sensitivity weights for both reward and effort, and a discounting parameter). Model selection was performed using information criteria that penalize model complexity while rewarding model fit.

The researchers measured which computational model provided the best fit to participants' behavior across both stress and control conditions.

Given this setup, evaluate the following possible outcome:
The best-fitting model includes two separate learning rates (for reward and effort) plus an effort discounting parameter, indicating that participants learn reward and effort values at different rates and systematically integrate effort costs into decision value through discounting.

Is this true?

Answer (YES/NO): YES